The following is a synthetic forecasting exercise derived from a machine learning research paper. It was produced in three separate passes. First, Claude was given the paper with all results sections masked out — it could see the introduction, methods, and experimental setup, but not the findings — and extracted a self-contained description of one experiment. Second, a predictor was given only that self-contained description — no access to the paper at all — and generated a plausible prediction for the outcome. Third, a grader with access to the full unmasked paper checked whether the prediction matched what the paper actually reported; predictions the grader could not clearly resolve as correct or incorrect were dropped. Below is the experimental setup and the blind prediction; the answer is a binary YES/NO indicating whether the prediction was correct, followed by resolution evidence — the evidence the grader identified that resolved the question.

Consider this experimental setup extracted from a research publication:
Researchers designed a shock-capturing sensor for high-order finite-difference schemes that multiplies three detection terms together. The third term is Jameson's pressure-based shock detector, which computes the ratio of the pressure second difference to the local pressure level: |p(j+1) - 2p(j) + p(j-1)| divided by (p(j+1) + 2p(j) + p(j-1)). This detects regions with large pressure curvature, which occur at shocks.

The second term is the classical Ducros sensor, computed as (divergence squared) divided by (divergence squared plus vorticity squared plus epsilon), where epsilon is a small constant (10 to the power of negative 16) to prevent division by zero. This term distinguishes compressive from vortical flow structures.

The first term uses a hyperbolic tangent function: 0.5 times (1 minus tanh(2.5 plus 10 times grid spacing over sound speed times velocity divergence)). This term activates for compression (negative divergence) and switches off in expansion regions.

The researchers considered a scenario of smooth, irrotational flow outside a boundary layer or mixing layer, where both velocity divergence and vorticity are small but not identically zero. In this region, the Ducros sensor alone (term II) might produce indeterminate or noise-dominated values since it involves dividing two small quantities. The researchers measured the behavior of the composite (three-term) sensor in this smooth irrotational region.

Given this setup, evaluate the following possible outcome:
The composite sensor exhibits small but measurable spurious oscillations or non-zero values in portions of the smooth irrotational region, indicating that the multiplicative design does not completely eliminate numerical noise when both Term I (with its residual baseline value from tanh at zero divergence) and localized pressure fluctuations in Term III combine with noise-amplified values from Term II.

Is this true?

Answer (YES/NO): NO